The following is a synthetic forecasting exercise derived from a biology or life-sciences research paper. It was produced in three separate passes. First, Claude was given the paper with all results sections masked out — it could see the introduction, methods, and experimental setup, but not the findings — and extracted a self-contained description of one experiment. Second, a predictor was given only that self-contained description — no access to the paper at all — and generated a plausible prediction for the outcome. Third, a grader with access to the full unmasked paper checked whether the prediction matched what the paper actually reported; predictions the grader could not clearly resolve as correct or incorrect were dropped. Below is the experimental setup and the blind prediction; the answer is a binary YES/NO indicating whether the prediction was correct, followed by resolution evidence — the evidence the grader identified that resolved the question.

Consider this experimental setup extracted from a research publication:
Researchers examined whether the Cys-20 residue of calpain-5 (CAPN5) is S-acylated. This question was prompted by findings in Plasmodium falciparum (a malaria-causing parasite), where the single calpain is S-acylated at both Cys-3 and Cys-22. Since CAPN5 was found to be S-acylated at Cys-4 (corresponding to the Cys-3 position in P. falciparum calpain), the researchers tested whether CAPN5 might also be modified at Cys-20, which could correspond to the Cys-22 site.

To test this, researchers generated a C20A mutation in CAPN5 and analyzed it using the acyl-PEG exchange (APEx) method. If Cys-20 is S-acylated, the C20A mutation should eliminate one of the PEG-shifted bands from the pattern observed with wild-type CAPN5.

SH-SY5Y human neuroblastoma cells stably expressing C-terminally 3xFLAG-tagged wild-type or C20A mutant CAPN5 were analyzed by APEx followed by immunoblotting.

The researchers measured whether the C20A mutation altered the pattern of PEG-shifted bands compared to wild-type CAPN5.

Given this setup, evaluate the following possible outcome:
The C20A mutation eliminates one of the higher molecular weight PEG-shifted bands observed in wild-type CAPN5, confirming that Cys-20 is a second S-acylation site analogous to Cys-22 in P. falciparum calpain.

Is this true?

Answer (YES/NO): NO